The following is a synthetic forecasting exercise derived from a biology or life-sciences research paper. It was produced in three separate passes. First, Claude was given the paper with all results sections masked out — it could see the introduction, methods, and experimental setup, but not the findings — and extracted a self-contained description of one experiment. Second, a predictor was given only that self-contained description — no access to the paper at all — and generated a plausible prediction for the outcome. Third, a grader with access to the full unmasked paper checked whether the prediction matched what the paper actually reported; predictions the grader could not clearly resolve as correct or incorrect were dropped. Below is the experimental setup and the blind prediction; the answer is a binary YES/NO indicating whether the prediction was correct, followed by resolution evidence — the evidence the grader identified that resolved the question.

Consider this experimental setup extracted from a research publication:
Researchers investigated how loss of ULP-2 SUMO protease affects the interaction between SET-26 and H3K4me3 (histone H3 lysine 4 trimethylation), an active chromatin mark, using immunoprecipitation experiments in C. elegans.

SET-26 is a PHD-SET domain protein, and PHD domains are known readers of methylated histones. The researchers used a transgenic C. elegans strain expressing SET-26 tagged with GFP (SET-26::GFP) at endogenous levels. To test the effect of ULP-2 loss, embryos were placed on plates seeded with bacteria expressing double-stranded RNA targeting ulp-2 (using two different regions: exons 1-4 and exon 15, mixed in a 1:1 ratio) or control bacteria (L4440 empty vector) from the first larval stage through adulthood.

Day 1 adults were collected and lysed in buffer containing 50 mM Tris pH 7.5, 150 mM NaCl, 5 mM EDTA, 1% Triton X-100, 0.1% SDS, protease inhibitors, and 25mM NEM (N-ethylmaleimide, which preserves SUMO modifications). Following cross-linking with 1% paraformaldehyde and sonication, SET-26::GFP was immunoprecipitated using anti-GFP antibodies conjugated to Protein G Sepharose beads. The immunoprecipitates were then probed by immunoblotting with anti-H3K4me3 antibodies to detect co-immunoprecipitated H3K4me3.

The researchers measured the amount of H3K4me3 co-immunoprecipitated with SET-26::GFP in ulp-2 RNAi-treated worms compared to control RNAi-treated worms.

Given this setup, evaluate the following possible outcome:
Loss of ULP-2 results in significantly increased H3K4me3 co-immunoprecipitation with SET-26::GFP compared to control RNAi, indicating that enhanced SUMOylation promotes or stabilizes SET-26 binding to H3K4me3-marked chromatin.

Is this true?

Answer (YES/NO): NO